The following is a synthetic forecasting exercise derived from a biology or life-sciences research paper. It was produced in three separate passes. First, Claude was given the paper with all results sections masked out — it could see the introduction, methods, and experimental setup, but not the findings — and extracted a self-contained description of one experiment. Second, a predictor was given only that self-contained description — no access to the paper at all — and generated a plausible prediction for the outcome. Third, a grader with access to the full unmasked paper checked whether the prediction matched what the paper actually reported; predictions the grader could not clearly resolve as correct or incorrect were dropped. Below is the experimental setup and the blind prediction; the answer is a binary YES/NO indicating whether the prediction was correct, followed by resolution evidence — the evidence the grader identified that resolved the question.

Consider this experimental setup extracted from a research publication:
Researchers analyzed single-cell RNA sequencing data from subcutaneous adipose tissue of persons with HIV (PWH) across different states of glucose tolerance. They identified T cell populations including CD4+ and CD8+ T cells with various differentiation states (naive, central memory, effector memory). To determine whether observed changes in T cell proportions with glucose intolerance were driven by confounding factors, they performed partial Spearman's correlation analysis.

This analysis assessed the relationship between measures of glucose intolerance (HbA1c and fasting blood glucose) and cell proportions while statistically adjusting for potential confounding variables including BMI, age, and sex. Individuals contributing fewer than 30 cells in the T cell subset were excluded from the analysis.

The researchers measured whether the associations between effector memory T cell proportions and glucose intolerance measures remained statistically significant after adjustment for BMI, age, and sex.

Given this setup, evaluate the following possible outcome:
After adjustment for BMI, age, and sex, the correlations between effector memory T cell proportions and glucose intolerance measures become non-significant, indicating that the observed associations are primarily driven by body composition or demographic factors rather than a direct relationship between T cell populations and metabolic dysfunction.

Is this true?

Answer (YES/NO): NO